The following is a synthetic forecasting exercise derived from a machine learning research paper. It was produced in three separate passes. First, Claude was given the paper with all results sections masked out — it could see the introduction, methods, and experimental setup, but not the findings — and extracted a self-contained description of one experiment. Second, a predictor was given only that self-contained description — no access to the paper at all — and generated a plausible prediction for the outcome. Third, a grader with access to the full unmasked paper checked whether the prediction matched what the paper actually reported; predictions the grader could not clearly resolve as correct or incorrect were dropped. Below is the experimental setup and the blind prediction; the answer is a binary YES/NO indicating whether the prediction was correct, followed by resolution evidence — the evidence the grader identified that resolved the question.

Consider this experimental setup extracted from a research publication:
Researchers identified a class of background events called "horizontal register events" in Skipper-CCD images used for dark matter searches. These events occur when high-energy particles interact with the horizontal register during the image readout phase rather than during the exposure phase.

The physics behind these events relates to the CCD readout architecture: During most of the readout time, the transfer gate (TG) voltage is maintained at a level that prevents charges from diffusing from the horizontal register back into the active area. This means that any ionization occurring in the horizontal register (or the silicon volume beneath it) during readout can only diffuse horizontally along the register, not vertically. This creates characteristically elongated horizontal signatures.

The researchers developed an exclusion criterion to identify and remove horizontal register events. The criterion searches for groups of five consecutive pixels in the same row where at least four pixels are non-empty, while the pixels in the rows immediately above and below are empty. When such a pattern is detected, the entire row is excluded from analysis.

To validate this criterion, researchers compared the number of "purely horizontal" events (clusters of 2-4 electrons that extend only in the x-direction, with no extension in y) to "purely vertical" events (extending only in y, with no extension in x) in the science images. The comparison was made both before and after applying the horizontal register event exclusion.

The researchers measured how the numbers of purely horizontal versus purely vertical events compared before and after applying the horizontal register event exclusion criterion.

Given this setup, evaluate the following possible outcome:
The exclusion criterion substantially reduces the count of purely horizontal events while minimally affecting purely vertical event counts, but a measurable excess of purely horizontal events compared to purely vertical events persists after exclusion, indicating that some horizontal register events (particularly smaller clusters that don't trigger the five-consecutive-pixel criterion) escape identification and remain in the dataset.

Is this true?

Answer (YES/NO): NO